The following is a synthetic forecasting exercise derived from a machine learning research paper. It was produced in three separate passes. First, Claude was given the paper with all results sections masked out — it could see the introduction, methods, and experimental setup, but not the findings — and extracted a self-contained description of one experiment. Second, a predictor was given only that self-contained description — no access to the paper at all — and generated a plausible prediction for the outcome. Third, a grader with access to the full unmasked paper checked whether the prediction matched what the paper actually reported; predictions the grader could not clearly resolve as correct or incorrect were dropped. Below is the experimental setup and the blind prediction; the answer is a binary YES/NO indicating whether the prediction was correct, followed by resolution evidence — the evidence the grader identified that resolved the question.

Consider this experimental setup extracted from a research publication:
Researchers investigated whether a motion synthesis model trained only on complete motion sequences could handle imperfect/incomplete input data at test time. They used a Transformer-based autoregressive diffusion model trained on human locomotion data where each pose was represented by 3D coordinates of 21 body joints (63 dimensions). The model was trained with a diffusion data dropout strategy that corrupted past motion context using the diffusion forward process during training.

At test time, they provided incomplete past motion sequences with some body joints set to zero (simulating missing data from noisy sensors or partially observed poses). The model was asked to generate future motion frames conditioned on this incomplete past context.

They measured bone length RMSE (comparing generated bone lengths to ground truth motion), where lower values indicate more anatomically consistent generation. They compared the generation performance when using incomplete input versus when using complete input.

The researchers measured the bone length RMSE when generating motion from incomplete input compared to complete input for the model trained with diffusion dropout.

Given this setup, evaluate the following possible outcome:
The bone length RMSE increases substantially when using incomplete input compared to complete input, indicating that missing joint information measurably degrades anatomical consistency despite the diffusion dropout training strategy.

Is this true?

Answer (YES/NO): NO